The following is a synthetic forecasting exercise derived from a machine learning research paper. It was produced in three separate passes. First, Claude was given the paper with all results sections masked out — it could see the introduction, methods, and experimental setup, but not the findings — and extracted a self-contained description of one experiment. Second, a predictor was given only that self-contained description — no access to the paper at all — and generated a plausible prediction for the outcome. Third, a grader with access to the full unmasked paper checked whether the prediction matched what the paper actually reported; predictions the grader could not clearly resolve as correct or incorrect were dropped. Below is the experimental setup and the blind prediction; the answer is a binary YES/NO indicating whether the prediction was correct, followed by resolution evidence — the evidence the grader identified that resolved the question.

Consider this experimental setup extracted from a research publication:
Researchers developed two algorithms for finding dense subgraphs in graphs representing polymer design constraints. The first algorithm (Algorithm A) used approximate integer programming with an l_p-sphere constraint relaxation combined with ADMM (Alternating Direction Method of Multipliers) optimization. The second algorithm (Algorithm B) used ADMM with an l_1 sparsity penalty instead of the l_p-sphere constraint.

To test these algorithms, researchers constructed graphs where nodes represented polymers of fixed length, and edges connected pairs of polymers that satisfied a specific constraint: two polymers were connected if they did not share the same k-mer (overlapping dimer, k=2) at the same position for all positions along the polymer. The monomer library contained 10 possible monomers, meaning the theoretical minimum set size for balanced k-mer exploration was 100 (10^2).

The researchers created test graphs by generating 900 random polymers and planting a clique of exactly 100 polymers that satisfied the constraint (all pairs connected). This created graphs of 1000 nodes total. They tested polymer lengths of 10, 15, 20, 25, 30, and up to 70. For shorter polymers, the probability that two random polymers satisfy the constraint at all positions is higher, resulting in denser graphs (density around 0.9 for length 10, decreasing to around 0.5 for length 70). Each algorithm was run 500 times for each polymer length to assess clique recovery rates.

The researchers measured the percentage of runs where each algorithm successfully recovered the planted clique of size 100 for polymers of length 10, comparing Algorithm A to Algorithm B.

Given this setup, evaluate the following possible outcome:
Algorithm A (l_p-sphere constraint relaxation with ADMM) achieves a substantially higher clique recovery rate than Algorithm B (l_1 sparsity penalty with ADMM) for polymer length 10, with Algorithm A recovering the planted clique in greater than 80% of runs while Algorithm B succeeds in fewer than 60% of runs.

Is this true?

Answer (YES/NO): NO